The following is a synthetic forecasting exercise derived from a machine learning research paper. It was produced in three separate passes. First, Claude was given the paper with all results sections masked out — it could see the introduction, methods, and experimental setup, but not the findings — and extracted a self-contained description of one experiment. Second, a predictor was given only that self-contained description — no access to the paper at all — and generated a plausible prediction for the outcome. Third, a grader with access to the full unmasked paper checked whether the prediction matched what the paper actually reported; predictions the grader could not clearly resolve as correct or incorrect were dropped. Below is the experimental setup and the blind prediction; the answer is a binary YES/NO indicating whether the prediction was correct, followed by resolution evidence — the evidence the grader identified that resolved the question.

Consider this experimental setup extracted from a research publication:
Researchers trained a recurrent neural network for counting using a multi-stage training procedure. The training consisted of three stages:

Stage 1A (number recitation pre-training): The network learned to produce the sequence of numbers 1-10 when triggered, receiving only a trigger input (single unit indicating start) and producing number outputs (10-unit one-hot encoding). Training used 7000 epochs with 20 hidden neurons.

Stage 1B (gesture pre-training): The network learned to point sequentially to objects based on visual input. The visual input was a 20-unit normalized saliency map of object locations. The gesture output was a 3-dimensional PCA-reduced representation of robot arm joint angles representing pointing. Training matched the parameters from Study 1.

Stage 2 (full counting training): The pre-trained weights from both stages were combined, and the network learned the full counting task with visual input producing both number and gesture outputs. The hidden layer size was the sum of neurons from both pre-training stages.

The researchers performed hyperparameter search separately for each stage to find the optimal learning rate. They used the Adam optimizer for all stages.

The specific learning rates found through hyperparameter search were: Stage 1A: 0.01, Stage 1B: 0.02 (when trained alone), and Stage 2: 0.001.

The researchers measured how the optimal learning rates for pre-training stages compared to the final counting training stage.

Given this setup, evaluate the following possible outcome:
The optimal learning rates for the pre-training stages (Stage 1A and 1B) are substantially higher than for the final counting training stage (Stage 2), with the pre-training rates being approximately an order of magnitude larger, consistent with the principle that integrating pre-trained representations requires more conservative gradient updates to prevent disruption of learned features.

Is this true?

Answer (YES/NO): YES